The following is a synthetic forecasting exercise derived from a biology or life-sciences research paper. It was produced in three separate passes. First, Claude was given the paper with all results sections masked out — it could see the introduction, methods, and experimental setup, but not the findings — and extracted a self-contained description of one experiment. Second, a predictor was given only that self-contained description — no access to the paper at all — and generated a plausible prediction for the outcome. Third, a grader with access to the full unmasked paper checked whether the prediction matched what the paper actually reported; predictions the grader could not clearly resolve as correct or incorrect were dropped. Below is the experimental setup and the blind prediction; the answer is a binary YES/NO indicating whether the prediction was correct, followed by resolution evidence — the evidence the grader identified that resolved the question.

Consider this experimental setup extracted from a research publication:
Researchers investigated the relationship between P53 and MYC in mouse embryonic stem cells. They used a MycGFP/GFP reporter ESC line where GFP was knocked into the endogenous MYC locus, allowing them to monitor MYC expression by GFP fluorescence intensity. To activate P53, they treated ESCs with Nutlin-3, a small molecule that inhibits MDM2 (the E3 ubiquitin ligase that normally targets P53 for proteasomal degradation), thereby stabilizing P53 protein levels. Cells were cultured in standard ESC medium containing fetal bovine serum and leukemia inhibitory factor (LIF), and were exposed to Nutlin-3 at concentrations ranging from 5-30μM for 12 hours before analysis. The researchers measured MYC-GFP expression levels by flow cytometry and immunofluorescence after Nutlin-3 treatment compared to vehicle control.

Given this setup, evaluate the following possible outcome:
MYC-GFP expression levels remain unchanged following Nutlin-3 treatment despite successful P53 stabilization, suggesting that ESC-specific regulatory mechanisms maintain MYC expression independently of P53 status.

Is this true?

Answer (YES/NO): NO